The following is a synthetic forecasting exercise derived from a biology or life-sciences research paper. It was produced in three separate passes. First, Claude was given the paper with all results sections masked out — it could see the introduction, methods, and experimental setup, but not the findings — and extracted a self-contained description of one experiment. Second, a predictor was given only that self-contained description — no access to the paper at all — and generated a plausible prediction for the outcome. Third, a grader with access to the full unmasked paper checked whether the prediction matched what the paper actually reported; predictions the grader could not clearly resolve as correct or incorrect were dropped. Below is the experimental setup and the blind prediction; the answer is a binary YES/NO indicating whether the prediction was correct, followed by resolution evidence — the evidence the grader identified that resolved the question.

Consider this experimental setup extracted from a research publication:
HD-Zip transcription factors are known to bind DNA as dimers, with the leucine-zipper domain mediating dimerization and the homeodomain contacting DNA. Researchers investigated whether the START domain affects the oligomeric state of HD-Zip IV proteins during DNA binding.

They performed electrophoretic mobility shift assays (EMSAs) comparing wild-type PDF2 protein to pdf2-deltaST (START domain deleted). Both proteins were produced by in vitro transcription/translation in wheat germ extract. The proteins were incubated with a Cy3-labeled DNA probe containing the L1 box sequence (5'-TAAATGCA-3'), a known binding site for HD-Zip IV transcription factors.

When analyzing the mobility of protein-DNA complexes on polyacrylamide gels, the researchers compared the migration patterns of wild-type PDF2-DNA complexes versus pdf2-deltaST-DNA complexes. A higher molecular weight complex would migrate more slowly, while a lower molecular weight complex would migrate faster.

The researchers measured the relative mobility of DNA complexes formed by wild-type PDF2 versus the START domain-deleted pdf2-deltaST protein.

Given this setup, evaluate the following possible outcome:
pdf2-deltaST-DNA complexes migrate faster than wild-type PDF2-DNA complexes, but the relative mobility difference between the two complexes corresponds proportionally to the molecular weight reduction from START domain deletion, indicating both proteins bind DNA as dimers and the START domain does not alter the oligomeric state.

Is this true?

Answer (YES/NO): NO